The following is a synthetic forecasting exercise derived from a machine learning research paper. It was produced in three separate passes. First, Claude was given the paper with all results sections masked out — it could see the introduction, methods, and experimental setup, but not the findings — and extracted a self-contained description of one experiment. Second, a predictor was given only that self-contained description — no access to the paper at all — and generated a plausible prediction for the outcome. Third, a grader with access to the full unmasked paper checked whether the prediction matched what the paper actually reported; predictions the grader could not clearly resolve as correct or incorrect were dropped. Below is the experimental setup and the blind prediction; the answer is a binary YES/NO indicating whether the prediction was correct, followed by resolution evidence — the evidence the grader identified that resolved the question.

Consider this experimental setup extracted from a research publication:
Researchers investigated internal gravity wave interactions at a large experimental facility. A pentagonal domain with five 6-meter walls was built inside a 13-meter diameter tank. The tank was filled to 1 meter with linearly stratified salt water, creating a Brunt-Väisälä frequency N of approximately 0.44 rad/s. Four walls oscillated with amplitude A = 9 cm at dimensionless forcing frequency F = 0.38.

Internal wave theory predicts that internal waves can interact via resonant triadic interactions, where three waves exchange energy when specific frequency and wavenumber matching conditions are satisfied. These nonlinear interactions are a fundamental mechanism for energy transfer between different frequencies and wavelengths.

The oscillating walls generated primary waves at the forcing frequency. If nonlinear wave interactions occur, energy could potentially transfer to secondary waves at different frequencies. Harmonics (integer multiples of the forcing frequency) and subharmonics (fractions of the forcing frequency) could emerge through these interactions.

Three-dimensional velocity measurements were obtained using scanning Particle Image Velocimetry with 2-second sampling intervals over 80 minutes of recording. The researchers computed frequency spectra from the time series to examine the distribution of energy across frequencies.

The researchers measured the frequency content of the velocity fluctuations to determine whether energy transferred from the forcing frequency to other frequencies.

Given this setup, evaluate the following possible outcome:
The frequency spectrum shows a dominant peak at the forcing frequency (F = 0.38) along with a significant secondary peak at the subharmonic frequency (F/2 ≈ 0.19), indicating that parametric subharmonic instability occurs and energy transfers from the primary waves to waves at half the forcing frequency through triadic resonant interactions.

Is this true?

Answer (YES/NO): NO